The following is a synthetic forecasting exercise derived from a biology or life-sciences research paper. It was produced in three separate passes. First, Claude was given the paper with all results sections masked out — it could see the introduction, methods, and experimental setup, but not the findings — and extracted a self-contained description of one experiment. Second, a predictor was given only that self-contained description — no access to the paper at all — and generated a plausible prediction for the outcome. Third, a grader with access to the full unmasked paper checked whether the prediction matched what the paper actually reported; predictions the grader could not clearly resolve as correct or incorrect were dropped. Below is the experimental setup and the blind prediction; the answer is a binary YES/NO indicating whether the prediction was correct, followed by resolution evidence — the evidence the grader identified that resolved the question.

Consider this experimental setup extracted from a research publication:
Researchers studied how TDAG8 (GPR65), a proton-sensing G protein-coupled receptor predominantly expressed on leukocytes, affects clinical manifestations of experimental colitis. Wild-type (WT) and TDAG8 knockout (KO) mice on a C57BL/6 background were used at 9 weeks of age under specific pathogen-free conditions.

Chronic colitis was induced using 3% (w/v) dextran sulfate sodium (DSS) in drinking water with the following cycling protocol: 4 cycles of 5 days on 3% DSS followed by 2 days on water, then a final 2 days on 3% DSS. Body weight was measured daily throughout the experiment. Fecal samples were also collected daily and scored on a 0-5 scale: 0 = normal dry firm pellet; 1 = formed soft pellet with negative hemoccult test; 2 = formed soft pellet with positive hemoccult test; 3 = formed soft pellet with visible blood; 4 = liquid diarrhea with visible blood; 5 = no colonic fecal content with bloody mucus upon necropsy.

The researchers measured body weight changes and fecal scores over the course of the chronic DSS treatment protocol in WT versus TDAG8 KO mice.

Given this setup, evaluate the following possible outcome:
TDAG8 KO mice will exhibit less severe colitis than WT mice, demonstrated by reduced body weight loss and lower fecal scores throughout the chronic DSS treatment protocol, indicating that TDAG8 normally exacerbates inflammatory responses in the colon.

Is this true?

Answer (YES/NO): NO